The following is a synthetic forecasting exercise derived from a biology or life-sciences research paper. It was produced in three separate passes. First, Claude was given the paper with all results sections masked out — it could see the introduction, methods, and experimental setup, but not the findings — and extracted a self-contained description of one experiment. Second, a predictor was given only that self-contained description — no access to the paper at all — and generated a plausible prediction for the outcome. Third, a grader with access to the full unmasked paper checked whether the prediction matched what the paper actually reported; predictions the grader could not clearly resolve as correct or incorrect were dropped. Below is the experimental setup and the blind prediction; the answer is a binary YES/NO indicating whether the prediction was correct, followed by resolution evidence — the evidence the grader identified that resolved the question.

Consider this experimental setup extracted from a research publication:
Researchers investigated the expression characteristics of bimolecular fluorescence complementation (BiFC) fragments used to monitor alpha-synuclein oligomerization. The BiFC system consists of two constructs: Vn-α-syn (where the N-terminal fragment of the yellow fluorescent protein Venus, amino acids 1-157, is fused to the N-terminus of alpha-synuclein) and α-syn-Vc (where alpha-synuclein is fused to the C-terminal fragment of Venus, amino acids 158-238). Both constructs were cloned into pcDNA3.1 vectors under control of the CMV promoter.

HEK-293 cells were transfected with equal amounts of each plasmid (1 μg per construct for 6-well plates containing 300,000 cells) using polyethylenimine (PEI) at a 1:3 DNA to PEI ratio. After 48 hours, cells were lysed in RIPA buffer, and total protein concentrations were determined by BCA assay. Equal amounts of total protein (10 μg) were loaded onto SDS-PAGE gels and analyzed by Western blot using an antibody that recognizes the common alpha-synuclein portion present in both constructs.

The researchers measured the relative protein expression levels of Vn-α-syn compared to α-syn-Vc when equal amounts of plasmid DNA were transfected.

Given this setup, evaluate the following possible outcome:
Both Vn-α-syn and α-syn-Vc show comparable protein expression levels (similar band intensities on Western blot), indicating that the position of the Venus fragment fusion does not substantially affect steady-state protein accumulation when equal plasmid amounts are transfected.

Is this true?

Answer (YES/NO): NO